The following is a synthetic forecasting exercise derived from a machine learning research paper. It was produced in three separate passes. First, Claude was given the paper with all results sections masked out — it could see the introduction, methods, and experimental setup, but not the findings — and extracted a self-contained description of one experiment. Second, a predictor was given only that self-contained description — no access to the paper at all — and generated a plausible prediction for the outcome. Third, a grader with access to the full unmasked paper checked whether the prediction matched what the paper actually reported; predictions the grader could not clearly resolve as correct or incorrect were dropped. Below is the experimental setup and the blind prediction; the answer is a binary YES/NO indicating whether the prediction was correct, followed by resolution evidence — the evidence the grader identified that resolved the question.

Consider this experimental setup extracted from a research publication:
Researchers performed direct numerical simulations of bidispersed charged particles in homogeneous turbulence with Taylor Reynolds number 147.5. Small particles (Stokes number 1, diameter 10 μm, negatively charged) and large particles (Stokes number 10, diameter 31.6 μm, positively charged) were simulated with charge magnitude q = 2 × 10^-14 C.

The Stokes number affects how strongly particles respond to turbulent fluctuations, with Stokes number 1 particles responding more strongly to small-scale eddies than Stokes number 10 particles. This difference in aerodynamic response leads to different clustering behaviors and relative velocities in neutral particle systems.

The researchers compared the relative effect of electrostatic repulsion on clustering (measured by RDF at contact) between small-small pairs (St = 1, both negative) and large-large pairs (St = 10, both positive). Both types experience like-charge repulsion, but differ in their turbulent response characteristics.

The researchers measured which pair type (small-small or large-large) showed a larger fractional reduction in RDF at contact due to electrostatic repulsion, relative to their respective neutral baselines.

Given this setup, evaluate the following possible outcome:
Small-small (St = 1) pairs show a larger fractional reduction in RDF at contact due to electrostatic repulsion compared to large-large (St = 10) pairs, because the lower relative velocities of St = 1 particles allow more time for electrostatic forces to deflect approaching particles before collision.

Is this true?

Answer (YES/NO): YES